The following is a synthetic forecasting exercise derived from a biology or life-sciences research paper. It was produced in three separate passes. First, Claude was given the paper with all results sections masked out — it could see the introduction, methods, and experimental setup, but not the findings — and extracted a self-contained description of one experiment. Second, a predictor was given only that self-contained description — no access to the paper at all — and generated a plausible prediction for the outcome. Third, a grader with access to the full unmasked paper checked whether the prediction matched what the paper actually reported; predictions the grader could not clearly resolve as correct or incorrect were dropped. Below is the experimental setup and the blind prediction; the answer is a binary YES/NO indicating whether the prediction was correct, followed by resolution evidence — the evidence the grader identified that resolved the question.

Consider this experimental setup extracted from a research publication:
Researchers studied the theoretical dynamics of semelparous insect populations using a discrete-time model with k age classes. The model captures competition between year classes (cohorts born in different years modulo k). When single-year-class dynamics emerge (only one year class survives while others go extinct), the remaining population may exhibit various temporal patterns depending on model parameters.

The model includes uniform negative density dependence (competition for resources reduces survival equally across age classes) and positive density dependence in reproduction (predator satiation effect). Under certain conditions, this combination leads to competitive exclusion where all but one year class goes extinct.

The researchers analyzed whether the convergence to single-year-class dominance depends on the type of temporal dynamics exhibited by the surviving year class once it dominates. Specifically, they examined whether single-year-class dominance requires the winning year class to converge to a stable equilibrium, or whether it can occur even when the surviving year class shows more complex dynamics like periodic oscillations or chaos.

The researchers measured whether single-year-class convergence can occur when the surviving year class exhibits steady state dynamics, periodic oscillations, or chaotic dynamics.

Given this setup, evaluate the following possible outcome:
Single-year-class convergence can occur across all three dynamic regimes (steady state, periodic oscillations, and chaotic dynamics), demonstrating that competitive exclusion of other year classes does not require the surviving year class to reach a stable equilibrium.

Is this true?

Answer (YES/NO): YES